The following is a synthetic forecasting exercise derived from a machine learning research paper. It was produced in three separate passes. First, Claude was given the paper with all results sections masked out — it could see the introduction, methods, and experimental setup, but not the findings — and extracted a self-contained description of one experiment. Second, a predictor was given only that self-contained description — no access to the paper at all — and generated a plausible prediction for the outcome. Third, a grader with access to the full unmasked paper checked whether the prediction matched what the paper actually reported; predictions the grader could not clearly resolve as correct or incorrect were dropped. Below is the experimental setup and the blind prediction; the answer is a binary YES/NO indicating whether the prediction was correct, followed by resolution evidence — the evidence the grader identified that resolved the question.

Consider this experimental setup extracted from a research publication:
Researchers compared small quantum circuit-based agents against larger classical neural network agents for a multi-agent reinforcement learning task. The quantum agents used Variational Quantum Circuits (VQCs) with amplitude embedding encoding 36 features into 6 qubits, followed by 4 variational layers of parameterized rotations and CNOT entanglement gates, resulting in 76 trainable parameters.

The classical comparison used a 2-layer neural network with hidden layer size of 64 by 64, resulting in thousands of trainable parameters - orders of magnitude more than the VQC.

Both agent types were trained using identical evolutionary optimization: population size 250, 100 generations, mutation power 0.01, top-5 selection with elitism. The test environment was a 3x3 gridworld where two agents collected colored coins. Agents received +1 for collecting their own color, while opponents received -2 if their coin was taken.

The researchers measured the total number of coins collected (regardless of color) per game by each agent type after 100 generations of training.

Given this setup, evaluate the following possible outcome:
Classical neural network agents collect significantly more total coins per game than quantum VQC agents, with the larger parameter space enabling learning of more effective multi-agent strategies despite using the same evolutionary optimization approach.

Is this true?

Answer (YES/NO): NO